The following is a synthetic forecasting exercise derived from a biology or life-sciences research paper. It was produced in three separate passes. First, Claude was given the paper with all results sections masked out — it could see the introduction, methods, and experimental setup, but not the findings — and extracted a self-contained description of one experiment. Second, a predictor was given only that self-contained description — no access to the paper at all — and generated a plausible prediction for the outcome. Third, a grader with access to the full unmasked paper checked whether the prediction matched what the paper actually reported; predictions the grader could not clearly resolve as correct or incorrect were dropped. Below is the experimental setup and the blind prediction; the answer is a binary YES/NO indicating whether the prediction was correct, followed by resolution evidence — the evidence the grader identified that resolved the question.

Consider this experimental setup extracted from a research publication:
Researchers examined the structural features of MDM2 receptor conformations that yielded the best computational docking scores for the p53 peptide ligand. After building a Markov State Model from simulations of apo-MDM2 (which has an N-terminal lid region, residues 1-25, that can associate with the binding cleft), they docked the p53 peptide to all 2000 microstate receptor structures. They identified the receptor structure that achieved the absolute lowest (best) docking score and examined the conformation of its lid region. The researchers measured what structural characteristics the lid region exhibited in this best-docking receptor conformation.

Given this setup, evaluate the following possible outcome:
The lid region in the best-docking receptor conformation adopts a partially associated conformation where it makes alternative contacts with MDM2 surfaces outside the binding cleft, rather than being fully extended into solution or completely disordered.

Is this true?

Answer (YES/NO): NO